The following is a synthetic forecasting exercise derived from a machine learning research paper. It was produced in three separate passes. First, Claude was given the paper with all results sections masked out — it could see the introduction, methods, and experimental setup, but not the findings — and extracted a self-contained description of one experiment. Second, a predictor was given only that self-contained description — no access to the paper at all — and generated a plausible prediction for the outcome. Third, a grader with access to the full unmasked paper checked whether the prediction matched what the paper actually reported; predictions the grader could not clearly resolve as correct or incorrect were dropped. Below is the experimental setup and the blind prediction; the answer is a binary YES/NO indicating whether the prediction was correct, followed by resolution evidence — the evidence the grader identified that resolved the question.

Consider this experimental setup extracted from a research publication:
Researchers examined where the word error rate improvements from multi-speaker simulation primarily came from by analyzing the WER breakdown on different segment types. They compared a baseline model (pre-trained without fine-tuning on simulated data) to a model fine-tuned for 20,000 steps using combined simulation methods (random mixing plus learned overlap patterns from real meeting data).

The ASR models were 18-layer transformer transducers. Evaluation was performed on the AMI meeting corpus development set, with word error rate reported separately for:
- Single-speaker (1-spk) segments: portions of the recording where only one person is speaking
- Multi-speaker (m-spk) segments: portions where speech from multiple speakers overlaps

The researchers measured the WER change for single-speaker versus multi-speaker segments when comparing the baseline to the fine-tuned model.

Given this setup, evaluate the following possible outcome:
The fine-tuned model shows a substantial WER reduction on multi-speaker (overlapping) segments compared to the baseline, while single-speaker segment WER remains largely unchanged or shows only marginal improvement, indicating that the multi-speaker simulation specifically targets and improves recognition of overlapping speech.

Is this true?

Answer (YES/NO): NO